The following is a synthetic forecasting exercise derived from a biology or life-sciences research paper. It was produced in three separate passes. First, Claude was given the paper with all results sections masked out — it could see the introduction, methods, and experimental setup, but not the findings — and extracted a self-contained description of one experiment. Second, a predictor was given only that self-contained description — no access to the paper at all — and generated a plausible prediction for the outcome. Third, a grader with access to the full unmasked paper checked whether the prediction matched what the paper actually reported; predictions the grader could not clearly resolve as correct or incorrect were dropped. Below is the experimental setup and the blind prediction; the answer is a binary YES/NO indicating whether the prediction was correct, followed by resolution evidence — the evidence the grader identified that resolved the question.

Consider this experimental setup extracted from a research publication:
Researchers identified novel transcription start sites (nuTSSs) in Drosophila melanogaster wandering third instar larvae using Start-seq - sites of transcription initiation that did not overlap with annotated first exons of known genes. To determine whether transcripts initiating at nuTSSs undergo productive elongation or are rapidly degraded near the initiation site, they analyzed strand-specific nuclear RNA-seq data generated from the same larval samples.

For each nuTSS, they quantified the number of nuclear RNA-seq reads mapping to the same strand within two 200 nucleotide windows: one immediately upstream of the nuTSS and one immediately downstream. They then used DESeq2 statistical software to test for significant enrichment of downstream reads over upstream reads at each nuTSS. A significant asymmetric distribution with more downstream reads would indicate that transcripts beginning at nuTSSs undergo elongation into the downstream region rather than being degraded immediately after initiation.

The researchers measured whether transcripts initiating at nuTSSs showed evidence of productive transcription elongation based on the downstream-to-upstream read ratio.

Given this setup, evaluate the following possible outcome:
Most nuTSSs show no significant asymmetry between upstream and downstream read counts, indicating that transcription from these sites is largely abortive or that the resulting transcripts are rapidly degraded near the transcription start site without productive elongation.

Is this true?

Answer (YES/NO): YES